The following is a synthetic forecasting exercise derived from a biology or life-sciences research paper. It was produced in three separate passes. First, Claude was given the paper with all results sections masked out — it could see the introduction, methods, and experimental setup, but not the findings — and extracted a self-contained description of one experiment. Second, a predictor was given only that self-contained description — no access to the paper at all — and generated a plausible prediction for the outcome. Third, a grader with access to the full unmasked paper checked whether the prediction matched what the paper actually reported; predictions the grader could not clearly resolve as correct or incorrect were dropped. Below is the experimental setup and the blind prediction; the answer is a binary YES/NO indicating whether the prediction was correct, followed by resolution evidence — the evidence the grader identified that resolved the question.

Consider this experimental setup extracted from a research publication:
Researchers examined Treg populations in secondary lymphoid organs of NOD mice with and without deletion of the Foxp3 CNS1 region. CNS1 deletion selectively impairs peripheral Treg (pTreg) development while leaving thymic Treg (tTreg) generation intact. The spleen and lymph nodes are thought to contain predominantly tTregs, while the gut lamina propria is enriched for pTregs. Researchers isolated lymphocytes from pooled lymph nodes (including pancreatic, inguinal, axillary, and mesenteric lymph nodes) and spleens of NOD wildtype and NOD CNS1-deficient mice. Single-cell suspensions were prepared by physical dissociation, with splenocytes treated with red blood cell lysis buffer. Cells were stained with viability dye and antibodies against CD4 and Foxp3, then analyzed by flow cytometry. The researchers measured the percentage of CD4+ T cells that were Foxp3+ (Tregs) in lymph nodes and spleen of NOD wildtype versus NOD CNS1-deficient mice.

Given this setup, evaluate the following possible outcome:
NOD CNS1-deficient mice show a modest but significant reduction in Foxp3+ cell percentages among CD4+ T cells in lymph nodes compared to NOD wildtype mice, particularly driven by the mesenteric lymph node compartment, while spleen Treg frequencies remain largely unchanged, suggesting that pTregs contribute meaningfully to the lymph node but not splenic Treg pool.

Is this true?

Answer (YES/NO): NO